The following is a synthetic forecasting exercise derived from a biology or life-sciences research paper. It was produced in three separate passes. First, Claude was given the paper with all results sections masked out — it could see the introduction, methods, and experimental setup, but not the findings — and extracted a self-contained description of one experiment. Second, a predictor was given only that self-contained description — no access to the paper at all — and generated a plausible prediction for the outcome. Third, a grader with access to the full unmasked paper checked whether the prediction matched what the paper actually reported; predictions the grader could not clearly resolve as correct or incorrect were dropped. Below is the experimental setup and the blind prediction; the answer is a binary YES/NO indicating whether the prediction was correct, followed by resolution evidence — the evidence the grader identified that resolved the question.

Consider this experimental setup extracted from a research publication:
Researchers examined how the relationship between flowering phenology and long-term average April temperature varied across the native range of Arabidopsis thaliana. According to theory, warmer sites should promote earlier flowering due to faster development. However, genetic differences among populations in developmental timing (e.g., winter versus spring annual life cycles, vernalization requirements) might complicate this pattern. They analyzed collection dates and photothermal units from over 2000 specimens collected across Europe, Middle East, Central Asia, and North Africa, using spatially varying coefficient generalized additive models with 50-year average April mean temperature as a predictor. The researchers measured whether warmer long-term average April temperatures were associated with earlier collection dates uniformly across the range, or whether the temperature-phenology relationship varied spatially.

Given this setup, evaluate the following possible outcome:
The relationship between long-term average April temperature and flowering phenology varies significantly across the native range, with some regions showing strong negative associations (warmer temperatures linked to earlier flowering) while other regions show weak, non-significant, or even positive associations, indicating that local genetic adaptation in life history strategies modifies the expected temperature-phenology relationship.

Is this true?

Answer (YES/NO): YES